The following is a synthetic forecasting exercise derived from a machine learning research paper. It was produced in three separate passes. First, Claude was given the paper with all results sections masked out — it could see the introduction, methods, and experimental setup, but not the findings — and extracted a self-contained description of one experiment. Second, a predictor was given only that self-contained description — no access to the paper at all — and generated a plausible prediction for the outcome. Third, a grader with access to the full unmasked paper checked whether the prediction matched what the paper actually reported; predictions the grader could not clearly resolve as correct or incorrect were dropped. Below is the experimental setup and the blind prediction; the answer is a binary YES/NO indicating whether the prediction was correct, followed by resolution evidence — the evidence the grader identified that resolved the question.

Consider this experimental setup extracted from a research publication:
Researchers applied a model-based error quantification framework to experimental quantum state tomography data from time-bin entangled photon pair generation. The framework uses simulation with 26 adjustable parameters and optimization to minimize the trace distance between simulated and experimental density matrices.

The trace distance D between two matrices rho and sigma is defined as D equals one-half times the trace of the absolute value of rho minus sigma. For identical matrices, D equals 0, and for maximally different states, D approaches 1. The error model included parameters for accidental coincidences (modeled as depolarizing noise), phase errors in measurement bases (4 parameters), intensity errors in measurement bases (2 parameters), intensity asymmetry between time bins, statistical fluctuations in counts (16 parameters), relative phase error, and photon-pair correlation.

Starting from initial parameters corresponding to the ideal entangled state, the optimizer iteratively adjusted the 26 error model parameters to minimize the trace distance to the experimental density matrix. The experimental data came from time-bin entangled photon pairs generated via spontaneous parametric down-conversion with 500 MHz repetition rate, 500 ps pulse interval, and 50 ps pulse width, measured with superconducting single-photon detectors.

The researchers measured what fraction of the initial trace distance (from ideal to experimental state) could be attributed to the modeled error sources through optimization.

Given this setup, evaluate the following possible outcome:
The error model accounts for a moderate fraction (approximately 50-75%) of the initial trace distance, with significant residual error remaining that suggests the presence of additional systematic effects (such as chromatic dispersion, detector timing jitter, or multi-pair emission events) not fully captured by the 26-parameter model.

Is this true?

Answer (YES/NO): NO